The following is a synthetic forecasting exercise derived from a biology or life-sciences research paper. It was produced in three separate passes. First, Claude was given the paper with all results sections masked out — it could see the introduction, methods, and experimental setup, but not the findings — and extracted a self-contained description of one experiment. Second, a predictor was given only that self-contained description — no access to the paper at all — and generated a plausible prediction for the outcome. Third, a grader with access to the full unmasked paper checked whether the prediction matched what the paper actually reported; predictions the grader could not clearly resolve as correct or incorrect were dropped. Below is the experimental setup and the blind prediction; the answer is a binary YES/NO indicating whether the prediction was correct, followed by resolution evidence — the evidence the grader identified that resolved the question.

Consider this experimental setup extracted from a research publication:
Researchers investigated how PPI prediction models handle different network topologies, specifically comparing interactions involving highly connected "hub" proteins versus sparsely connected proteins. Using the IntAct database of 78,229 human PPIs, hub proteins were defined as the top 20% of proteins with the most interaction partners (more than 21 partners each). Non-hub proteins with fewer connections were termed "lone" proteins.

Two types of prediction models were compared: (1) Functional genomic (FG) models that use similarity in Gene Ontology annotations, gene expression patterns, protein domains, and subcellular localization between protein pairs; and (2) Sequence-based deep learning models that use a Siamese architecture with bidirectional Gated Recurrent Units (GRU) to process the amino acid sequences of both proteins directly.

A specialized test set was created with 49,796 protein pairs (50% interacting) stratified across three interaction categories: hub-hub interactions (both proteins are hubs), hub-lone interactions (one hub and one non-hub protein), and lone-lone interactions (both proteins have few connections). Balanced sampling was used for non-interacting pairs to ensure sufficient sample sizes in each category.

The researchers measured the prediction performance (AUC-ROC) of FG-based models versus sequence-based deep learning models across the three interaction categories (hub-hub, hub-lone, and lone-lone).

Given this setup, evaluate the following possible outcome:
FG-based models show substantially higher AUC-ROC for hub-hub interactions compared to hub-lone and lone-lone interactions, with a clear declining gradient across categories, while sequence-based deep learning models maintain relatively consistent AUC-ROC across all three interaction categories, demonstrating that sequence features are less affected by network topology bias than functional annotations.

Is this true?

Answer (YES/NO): NO